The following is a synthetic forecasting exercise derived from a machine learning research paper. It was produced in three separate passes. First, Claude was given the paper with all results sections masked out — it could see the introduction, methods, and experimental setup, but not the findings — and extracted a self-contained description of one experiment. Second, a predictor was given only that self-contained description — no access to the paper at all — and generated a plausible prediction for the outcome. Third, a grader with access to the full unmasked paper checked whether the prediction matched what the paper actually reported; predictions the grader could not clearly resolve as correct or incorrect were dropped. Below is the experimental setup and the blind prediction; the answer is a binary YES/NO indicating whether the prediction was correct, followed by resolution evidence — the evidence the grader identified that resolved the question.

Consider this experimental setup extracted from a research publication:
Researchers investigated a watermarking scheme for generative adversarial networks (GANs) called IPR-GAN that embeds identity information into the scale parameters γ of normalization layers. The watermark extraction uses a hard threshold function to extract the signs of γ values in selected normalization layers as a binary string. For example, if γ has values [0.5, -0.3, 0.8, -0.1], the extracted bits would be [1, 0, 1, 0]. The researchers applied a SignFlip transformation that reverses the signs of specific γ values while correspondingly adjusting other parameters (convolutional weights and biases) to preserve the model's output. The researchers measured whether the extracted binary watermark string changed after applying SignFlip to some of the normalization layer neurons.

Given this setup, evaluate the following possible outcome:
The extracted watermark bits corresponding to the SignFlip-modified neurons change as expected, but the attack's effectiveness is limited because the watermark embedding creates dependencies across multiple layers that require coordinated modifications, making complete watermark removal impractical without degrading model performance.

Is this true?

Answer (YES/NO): NO